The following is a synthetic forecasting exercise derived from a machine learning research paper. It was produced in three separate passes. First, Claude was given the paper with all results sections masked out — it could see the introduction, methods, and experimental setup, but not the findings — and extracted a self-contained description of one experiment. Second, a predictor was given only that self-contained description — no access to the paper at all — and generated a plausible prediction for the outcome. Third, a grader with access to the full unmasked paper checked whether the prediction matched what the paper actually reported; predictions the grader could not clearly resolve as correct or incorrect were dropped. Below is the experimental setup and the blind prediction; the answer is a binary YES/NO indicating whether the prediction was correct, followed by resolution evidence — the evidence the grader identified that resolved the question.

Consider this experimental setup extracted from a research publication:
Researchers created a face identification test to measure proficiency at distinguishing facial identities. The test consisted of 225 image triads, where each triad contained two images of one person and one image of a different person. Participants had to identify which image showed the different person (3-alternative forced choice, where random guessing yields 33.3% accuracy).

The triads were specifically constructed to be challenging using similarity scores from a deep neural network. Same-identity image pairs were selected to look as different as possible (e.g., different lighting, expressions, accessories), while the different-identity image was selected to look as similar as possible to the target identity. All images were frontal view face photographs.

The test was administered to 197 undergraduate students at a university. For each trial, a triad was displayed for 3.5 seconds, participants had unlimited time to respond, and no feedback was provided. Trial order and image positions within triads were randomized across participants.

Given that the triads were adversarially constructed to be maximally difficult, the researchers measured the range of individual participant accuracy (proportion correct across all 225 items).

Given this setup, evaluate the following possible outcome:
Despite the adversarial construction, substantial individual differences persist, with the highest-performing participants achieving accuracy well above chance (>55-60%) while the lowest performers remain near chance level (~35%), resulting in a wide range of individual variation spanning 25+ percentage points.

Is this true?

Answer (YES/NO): YES